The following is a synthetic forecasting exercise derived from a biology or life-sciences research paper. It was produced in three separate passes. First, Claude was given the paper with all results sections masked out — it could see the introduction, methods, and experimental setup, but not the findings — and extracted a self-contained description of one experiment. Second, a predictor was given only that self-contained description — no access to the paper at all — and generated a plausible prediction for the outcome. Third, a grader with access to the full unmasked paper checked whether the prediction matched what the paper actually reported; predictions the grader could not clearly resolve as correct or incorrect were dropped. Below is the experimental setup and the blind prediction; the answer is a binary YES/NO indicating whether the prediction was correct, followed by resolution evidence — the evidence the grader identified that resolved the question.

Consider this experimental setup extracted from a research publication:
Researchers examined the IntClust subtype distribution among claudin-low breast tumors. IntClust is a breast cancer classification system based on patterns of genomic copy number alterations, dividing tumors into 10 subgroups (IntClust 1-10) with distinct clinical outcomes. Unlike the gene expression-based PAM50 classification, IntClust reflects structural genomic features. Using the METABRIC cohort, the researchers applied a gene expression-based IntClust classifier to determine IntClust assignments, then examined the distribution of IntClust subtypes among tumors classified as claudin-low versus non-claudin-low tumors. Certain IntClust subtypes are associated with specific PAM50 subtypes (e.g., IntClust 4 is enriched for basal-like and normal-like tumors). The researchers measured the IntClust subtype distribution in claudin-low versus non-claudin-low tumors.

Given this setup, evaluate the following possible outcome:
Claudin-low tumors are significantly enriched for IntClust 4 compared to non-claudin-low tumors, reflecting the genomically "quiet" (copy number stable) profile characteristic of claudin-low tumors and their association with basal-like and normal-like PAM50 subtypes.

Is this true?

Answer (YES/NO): YES